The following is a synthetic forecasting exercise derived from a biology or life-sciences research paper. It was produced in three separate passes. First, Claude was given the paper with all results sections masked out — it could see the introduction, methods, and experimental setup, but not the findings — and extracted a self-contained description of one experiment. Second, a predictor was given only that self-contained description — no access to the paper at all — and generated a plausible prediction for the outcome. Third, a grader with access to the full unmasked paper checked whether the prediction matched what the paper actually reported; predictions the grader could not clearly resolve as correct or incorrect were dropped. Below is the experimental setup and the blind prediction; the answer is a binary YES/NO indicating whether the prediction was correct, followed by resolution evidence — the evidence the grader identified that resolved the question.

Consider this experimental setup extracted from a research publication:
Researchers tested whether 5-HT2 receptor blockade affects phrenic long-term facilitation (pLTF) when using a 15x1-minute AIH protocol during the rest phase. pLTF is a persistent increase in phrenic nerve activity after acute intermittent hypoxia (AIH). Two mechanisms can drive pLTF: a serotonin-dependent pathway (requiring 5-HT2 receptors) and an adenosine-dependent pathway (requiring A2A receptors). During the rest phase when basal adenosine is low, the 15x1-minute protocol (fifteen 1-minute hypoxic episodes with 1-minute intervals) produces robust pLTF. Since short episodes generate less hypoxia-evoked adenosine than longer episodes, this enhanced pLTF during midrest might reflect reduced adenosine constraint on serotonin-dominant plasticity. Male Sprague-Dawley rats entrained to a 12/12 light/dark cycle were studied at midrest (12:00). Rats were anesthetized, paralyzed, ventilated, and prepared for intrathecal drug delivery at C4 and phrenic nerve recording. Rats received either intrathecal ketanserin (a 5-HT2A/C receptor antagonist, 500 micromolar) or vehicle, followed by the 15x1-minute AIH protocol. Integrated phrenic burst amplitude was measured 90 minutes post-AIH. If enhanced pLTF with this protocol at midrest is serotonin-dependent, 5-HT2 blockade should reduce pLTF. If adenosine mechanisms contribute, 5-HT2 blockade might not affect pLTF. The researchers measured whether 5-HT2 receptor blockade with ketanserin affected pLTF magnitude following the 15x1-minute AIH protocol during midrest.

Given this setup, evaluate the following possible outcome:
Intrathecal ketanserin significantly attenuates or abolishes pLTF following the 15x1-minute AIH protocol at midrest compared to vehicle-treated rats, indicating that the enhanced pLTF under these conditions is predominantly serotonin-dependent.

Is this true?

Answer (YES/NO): YES